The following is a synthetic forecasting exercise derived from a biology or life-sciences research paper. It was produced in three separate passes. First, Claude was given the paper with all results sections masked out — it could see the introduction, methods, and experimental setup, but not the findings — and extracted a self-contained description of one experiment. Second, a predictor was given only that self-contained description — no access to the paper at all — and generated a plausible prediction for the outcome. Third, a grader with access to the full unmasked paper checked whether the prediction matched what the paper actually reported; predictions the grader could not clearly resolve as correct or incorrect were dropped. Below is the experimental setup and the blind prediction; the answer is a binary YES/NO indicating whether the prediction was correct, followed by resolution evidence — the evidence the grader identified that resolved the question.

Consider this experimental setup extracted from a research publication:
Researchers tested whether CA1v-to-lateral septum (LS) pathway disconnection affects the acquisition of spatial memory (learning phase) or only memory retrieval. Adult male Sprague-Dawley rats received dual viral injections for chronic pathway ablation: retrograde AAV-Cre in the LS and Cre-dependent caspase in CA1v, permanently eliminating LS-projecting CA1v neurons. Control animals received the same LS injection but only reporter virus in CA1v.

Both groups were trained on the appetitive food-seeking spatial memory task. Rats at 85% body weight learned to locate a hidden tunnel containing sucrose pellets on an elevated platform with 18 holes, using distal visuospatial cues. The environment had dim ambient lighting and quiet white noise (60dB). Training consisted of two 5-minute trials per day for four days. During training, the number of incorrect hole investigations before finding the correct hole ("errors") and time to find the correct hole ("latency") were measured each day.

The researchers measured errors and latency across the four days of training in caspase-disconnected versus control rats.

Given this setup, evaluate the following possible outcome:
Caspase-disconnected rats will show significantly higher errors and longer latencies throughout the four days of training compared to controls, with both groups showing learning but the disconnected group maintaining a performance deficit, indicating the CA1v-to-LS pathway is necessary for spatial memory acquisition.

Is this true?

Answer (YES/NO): NO